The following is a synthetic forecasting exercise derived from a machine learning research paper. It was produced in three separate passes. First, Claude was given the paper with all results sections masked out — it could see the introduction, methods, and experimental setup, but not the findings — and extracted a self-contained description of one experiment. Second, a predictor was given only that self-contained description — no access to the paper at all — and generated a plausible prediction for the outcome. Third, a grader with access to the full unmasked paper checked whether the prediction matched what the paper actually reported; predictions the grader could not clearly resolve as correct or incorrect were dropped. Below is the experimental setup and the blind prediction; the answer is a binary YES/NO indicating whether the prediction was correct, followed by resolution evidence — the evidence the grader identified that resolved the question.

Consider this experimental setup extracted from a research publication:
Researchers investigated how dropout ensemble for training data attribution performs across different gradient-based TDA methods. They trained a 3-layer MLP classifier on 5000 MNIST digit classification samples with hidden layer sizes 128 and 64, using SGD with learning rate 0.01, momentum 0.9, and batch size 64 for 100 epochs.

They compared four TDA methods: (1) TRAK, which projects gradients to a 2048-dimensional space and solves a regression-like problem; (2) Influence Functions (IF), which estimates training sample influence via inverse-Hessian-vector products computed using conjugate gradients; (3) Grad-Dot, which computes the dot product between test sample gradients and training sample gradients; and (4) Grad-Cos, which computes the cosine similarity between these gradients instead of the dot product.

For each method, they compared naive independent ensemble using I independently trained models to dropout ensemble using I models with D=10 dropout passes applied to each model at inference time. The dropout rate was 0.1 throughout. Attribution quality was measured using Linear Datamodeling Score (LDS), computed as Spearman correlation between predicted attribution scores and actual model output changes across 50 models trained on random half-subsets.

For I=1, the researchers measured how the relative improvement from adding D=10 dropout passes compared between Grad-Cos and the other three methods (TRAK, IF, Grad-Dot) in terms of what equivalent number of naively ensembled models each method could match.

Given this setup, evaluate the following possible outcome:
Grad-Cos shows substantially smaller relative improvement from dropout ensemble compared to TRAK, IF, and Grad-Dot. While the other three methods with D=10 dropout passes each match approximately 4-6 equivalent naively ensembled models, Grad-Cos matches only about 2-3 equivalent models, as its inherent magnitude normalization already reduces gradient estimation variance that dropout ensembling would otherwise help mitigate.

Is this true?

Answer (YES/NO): NO